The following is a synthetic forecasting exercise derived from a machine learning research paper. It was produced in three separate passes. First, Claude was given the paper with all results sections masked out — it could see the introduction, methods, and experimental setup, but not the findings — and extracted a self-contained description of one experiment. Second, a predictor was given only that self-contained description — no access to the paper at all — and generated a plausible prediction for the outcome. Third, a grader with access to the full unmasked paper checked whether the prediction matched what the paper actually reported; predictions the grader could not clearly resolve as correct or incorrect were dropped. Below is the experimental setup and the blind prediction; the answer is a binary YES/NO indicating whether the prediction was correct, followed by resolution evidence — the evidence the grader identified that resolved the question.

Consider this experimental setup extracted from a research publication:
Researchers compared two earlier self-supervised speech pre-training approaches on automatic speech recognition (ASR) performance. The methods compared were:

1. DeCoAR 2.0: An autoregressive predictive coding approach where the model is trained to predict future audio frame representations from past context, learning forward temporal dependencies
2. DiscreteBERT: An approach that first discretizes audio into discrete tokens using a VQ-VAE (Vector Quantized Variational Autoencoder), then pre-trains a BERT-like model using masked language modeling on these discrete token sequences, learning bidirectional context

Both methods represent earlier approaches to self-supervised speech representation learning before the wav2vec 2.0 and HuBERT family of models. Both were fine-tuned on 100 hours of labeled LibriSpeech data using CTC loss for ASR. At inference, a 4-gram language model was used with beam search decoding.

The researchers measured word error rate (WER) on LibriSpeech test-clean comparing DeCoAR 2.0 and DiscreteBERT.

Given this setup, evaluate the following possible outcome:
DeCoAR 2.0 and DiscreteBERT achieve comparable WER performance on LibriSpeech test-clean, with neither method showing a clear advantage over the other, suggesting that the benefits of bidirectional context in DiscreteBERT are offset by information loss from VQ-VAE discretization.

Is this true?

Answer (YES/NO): NO